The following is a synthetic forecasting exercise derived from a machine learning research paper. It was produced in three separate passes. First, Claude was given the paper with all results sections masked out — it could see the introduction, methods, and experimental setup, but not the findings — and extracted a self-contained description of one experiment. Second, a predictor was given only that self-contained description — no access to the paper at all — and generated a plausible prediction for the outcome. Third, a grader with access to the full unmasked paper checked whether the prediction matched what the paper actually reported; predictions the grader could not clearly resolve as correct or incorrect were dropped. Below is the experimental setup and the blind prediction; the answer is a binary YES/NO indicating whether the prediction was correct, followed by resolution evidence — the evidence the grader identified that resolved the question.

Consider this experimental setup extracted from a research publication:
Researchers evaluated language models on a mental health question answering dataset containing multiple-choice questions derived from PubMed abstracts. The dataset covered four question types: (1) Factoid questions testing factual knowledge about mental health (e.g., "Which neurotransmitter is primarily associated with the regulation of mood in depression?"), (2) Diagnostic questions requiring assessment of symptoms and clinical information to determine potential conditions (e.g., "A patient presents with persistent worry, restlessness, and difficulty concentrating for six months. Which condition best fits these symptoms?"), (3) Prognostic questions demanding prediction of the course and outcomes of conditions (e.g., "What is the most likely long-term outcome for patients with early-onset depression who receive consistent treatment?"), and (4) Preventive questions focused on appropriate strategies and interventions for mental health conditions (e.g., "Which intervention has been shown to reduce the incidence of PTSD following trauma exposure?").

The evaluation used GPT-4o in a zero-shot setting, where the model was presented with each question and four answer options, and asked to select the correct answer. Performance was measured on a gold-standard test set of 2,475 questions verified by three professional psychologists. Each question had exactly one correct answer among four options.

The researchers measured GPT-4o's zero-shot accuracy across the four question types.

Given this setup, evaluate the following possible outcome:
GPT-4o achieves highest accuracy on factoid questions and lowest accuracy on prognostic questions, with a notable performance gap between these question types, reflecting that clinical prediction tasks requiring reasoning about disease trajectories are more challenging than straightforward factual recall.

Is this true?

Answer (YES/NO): NO